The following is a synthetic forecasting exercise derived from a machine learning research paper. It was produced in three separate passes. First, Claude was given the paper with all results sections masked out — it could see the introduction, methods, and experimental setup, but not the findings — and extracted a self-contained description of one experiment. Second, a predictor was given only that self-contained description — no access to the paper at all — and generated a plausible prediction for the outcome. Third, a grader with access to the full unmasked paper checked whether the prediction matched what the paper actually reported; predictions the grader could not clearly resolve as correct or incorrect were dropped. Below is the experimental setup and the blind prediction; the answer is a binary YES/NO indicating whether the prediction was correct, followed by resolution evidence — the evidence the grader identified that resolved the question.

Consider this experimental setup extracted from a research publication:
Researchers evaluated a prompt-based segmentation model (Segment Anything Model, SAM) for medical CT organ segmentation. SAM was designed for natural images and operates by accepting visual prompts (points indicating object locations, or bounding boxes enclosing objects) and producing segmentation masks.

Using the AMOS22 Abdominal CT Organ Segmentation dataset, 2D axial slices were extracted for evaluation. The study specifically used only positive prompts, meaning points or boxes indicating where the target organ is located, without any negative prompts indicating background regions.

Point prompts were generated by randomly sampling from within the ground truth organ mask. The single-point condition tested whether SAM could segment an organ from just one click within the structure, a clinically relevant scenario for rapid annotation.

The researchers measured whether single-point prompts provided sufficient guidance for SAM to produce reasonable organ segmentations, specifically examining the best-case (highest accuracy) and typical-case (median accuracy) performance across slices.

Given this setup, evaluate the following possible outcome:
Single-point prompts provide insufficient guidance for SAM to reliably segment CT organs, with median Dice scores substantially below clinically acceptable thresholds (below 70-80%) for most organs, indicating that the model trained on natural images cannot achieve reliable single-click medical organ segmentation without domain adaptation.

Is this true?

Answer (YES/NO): YES